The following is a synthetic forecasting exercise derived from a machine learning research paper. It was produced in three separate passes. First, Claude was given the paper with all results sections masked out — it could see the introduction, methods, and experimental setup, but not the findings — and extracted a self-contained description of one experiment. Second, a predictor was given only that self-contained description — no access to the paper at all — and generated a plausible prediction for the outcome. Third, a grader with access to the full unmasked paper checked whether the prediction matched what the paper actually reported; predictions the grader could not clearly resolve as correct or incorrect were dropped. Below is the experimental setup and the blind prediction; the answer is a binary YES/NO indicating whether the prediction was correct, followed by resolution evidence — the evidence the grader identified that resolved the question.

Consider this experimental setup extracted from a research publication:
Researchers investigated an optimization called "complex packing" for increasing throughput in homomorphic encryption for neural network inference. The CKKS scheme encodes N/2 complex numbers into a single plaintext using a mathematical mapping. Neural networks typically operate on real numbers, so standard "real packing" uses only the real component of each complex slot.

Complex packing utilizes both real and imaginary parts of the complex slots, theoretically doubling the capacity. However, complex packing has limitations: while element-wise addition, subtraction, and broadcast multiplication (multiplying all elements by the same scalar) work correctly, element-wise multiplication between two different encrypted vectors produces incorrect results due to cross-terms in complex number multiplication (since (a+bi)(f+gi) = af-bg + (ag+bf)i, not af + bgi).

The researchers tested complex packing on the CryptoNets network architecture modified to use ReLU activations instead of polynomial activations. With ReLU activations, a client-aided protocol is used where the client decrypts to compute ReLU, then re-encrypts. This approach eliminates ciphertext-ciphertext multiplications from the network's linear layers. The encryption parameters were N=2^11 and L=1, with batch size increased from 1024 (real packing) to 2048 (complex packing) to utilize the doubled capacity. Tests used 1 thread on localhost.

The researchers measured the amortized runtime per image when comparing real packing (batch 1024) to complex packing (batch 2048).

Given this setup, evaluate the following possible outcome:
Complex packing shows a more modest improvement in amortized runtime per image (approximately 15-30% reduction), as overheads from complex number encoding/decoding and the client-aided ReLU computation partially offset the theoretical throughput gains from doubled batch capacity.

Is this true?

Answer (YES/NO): NO